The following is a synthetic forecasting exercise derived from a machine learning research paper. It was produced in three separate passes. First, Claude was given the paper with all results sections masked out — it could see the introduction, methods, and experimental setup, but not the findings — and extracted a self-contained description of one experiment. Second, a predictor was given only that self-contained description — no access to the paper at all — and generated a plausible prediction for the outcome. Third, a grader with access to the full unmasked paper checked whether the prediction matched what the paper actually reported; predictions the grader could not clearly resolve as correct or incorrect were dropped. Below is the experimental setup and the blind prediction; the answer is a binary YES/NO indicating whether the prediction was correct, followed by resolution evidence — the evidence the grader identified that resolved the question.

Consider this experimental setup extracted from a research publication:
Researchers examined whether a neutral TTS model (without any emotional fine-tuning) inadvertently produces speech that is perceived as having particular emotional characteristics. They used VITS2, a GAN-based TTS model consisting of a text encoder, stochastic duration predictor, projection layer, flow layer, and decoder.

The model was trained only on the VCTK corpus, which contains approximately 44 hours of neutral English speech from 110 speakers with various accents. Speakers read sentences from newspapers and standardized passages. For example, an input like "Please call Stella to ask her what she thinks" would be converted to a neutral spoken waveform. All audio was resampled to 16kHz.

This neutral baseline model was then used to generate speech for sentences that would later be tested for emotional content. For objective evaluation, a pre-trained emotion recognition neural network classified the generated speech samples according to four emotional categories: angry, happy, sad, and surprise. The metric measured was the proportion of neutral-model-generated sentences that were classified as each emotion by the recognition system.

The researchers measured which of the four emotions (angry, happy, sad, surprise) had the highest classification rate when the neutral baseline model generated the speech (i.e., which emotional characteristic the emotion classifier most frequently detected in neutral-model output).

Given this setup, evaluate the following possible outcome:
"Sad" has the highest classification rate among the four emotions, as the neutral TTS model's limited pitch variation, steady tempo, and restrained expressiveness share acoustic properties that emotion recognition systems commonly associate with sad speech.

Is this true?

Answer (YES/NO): NO